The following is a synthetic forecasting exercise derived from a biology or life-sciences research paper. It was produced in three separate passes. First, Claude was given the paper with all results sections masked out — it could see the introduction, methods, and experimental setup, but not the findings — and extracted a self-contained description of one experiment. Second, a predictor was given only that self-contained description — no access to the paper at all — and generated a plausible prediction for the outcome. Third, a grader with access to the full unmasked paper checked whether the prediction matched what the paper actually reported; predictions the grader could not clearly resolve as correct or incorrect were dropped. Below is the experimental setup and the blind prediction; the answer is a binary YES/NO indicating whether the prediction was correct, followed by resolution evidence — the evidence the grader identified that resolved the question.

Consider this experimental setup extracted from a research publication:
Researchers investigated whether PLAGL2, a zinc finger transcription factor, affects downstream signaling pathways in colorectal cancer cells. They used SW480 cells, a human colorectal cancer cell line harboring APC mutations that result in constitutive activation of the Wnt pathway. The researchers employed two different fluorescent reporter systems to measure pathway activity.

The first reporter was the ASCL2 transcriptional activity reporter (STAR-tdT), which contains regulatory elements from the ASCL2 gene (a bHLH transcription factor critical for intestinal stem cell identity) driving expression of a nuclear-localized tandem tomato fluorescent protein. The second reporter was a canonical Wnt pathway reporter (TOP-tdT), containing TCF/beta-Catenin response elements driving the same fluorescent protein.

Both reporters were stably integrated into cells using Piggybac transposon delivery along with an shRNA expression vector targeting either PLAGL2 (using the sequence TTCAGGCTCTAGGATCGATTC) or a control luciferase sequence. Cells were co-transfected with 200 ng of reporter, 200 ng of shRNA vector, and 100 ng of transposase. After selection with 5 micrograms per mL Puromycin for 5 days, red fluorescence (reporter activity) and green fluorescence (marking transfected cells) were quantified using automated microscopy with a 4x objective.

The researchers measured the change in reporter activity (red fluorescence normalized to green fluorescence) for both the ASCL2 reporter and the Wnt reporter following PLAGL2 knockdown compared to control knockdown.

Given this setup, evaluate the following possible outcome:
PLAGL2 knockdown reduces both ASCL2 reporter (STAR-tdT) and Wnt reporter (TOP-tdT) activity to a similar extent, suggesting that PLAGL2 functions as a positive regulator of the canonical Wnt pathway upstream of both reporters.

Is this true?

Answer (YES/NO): NO